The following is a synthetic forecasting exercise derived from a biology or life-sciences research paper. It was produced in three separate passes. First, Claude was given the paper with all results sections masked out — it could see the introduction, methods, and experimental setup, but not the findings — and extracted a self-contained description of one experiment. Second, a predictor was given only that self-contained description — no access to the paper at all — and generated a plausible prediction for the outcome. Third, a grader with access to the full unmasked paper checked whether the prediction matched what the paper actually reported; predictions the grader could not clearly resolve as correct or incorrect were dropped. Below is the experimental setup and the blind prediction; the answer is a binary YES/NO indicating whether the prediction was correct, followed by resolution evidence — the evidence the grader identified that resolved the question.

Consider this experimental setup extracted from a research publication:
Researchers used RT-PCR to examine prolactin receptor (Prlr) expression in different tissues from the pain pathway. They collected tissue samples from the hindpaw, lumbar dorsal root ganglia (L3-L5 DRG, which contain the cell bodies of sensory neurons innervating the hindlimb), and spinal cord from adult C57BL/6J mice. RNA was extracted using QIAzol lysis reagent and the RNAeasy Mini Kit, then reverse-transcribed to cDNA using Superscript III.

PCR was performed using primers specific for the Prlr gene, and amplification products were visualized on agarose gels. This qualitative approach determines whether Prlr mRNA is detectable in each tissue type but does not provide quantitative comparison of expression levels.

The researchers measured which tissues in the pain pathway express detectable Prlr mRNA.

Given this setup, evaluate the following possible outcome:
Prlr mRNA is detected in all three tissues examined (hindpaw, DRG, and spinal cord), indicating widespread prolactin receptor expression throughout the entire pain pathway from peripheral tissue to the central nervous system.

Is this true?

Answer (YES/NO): YES